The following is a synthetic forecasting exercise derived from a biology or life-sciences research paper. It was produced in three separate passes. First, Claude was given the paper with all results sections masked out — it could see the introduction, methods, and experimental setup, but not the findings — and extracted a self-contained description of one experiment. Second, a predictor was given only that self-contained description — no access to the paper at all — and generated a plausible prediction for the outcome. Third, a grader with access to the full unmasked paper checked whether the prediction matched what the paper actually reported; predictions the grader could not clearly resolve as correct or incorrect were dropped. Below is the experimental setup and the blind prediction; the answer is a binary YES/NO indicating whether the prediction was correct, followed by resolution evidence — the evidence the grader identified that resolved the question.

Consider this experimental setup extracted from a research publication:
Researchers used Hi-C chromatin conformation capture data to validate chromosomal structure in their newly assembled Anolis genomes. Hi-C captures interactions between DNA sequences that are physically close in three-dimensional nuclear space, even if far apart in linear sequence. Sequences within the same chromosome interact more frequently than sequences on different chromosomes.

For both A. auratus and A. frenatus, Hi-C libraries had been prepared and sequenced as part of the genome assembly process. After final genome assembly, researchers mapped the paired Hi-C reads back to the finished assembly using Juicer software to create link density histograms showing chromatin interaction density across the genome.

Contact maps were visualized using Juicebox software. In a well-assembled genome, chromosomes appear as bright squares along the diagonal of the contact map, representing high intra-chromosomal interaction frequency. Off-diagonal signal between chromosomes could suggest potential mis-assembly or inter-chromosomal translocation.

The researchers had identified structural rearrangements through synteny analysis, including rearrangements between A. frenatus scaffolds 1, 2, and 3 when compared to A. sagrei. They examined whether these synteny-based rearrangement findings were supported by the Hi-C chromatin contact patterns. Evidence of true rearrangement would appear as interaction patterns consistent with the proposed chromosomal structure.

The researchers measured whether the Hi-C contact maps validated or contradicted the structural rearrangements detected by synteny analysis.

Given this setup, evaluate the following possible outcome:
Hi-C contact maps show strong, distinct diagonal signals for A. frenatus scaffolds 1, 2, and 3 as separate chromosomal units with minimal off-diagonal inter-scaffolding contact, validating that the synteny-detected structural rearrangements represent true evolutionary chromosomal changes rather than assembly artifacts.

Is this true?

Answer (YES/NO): YES